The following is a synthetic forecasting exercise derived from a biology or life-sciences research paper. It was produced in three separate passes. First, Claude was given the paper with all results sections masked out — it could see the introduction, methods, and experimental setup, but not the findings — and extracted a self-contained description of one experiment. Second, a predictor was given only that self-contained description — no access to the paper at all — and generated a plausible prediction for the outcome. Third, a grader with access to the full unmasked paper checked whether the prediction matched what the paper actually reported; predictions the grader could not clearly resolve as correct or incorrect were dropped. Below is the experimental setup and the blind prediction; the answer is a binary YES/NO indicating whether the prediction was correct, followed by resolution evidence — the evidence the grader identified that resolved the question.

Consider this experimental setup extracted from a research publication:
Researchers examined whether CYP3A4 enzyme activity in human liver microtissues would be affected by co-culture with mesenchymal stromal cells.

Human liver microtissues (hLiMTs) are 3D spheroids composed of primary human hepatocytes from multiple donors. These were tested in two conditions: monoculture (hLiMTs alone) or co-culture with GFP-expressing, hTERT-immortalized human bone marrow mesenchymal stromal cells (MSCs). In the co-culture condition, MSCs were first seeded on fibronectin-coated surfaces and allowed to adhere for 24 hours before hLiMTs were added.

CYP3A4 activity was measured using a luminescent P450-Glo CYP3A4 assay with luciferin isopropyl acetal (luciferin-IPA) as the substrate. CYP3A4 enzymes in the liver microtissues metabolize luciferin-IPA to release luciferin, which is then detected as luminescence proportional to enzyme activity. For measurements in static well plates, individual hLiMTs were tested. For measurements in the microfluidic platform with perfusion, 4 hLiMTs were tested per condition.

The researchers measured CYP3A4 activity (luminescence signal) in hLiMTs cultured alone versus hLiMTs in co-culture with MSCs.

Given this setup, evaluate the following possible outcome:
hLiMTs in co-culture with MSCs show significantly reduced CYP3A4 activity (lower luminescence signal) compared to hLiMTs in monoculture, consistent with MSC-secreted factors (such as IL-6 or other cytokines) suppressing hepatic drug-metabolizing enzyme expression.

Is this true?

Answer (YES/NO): NO